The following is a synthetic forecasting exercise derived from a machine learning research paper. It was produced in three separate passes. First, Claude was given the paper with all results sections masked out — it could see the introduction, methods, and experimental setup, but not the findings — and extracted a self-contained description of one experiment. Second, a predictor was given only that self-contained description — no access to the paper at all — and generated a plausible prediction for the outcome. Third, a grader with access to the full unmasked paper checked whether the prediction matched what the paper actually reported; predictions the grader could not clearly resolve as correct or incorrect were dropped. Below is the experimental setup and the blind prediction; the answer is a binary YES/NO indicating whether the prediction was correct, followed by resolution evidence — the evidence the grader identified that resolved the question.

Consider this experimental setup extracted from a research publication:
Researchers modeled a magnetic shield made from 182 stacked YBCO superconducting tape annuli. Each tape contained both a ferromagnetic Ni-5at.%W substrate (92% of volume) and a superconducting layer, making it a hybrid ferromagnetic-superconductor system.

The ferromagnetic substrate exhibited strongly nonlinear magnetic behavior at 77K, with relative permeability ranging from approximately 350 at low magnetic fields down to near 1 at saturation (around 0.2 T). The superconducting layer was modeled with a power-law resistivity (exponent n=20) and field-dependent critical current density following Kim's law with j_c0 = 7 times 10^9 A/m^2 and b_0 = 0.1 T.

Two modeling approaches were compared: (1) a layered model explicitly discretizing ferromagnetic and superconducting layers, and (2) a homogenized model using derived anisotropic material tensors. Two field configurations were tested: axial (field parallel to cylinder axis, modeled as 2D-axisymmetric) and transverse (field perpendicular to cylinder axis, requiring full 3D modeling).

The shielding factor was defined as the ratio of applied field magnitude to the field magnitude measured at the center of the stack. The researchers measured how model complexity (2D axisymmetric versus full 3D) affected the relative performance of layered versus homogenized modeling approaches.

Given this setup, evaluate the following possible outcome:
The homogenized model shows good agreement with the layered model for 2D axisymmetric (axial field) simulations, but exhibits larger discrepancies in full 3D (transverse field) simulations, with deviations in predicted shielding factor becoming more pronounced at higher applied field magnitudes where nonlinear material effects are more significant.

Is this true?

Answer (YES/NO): NO